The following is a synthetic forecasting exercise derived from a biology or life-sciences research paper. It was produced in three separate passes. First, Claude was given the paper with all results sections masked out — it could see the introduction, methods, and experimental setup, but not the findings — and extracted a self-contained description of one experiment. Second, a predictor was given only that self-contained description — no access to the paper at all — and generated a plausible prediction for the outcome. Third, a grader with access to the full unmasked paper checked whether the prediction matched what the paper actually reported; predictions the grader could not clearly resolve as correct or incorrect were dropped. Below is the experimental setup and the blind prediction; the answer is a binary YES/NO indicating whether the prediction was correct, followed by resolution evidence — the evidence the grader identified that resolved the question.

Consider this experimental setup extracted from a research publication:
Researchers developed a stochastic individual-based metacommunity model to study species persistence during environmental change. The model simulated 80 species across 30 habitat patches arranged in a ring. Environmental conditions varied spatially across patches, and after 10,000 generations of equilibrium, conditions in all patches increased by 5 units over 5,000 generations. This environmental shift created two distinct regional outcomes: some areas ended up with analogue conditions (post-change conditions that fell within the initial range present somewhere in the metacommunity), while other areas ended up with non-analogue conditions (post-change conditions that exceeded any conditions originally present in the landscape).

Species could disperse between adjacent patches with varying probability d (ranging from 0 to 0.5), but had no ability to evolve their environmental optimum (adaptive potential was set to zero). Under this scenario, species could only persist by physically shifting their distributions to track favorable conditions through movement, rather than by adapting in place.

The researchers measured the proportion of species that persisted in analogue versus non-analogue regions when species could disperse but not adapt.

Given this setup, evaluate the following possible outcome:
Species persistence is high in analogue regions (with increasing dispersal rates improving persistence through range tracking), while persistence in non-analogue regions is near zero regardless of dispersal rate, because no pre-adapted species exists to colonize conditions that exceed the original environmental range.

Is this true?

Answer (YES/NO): NO